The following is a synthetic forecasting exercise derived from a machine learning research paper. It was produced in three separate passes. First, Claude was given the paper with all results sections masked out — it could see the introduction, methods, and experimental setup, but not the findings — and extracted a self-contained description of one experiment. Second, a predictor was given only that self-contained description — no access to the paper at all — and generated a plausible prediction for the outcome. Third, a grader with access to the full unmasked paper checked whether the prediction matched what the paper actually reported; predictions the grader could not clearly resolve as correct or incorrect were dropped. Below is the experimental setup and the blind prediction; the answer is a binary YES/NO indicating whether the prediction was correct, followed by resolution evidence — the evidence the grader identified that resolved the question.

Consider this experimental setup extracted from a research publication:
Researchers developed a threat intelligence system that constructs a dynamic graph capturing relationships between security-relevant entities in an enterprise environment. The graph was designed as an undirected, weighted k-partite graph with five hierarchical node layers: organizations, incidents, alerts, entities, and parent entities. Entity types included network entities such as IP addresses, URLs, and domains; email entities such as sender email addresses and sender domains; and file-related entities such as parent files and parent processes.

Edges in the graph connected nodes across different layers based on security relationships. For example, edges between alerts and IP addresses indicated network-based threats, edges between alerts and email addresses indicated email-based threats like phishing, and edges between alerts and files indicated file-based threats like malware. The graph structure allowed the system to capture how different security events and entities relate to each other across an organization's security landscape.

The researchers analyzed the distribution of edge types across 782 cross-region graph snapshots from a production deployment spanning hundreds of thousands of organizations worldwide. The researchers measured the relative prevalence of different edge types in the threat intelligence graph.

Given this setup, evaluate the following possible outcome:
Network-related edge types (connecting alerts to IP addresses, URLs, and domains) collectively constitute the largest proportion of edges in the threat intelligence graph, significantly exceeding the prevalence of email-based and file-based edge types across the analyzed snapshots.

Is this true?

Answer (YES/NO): NO